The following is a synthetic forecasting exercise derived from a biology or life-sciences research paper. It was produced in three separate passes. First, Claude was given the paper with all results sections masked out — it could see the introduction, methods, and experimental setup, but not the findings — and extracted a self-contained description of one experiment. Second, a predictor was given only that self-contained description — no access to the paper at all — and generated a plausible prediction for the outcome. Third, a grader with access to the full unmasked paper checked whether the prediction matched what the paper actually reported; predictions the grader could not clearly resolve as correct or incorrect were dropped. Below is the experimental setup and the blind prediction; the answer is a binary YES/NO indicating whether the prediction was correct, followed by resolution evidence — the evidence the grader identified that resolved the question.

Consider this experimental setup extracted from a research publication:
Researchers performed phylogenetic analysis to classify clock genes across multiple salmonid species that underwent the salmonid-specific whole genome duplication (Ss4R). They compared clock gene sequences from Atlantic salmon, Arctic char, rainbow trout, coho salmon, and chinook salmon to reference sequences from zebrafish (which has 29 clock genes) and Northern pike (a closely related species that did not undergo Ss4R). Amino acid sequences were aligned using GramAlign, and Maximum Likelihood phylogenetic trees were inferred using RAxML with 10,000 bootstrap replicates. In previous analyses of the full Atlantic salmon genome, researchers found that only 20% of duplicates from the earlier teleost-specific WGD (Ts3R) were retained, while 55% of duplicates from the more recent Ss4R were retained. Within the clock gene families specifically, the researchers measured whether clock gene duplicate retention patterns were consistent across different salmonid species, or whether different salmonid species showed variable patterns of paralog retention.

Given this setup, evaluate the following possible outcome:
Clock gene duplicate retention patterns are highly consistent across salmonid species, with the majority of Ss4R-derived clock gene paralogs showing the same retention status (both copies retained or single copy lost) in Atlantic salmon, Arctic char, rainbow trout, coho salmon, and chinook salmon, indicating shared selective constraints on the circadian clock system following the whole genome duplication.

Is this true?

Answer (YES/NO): NO